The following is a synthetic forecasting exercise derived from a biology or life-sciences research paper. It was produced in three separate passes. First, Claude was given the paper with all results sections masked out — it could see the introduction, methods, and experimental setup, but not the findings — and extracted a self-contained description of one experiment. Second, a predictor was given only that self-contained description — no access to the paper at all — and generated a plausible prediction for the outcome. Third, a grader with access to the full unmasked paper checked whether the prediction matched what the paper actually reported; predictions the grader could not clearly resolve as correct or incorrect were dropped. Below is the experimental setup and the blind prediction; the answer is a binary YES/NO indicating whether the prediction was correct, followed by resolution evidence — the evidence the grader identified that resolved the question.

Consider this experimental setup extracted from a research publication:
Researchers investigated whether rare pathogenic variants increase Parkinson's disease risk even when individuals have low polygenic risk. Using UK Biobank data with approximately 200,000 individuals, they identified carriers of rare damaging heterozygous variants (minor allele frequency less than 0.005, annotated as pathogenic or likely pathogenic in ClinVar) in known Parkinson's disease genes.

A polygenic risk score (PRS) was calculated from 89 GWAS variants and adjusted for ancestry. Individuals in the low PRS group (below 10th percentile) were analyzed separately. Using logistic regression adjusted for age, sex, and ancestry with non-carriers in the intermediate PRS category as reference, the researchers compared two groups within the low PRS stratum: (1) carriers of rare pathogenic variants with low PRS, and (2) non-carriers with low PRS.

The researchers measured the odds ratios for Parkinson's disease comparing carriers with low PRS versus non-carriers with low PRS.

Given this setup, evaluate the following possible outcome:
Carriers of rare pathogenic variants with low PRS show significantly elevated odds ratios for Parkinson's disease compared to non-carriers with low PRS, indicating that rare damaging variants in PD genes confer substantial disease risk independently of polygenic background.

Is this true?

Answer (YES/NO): NO